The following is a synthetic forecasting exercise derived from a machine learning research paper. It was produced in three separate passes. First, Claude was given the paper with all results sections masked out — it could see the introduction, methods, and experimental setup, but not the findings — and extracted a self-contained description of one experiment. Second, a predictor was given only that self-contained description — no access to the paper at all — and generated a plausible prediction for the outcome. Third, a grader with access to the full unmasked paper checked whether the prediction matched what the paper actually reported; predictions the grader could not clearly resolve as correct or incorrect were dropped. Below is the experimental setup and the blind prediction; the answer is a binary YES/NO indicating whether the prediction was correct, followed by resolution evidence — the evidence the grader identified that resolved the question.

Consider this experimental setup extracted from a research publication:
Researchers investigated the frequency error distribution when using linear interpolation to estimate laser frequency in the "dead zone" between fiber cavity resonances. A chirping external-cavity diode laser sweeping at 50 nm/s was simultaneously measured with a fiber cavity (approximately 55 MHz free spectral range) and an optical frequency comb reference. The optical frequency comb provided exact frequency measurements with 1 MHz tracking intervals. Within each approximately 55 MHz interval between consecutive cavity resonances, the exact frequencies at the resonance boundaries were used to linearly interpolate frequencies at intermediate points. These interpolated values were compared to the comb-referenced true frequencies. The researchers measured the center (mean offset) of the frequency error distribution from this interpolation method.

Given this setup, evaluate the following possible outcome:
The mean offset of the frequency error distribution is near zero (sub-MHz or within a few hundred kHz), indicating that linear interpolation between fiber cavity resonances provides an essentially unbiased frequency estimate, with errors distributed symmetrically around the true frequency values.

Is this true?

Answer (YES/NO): YES